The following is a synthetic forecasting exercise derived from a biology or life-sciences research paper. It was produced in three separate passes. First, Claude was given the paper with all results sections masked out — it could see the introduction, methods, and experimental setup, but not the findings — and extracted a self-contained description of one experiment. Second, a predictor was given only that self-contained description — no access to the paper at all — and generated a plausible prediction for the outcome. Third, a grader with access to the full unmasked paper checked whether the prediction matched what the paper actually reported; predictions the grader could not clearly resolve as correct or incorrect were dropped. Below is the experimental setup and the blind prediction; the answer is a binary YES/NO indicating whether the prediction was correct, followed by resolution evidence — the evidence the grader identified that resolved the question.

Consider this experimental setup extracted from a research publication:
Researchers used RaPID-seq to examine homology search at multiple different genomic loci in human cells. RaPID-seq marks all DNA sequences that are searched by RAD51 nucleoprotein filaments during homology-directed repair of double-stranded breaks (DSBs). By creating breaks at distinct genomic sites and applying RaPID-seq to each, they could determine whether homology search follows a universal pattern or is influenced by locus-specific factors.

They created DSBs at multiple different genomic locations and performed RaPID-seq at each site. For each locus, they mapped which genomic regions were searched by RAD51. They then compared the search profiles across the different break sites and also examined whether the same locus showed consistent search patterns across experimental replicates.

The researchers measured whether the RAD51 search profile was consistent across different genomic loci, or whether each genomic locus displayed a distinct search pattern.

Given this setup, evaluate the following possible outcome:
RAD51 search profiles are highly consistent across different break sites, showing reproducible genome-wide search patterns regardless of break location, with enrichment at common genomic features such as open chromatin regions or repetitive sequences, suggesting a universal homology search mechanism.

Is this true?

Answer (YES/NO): NO